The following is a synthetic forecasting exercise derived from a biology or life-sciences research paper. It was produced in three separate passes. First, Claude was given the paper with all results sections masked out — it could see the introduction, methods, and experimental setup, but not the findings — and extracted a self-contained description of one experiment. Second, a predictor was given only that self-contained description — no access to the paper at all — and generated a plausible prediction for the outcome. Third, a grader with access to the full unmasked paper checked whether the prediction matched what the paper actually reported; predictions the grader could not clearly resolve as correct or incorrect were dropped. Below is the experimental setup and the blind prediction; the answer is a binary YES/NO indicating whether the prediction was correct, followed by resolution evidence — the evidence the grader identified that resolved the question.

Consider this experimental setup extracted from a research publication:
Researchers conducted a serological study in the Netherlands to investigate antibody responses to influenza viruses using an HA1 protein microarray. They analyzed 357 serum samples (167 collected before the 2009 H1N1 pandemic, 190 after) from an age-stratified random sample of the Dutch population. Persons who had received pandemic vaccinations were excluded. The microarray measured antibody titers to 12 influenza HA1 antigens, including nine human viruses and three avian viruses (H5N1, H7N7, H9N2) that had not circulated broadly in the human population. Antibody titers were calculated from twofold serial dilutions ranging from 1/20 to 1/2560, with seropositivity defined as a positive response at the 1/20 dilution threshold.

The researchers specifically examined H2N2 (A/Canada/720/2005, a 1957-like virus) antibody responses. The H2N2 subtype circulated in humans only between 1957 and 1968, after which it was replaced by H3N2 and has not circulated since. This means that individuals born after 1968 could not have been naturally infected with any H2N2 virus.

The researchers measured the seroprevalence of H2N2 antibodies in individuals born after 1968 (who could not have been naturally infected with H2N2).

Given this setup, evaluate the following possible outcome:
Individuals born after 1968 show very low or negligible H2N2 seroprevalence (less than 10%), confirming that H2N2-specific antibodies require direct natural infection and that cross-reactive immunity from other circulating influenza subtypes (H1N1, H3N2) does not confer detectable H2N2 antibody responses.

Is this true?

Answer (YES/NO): NO